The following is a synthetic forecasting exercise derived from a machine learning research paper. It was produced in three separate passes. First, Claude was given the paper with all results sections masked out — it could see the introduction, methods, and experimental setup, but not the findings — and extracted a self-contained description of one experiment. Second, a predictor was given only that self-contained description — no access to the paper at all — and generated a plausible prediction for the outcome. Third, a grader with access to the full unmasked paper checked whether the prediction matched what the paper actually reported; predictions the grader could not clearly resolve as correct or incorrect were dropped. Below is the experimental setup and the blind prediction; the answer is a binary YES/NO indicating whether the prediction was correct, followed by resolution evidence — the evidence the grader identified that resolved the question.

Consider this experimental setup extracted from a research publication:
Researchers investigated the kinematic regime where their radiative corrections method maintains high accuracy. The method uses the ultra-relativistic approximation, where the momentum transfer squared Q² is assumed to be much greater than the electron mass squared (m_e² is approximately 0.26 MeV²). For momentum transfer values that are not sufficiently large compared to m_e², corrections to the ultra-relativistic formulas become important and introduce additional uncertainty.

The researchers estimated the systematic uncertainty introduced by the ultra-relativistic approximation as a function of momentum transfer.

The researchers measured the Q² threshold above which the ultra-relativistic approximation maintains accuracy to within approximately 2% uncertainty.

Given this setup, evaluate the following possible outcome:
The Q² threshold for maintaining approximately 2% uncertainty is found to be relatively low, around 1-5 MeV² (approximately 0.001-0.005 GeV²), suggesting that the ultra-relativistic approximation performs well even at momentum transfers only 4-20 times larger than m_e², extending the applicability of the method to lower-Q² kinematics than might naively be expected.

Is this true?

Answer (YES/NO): NO